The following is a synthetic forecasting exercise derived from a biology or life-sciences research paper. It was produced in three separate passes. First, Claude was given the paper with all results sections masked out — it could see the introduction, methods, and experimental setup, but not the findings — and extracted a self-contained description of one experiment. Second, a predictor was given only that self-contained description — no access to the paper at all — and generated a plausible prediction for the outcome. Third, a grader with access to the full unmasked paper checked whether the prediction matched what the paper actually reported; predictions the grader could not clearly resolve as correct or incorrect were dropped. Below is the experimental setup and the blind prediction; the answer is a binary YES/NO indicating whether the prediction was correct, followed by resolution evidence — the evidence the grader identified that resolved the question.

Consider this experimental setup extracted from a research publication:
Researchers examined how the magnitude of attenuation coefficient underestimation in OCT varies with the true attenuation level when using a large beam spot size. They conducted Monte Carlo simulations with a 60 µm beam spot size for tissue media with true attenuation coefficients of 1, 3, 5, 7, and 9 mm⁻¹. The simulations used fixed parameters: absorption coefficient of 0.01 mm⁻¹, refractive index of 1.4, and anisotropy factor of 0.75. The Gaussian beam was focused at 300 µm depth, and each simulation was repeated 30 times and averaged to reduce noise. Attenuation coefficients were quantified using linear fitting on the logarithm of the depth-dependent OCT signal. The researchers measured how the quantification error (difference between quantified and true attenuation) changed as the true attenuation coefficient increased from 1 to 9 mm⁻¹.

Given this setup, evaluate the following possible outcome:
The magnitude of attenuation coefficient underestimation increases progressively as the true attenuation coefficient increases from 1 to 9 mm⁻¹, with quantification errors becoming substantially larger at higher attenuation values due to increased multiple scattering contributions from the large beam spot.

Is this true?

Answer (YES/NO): YES